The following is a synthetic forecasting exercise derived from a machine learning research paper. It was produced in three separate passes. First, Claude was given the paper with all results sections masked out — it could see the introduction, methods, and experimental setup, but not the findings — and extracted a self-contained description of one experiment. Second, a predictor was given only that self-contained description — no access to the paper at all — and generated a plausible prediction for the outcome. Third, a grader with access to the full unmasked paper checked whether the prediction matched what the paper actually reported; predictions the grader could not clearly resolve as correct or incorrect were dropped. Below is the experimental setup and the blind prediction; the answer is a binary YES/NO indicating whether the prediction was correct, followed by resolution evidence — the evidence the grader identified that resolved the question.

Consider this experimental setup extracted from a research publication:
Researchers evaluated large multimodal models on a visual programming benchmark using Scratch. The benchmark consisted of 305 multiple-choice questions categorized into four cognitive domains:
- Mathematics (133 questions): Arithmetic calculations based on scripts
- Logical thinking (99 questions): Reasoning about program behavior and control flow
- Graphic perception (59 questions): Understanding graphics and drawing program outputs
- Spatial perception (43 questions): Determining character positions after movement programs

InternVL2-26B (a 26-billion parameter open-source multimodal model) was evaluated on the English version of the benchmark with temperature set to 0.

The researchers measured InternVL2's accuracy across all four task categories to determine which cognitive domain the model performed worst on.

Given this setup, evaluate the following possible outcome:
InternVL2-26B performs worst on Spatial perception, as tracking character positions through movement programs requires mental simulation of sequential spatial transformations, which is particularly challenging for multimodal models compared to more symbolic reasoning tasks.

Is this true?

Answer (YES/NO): NO